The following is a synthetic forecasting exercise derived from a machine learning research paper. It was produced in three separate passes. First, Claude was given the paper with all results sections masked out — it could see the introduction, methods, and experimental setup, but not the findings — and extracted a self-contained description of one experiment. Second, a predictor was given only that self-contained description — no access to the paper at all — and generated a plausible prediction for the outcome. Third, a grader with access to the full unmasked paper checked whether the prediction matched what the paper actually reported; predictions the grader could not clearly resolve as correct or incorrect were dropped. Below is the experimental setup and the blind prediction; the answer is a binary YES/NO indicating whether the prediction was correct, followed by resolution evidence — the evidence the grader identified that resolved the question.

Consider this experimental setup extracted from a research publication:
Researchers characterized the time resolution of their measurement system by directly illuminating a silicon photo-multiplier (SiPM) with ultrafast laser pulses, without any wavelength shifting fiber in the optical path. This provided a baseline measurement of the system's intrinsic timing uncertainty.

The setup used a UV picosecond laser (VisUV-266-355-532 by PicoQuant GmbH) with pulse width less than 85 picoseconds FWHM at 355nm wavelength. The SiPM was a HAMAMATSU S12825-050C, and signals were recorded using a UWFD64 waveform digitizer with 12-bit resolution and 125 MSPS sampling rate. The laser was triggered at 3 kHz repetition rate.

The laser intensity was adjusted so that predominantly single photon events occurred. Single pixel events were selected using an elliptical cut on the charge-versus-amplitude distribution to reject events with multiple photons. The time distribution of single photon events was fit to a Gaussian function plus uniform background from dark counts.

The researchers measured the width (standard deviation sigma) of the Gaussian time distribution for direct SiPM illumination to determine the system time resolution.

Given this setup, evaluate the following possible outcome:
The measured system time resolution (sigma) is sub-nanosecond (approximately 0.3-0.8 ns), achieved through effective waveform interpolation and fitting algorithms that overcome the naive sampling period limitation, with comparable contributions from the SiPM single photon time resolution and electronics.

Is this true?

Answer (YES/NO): YES